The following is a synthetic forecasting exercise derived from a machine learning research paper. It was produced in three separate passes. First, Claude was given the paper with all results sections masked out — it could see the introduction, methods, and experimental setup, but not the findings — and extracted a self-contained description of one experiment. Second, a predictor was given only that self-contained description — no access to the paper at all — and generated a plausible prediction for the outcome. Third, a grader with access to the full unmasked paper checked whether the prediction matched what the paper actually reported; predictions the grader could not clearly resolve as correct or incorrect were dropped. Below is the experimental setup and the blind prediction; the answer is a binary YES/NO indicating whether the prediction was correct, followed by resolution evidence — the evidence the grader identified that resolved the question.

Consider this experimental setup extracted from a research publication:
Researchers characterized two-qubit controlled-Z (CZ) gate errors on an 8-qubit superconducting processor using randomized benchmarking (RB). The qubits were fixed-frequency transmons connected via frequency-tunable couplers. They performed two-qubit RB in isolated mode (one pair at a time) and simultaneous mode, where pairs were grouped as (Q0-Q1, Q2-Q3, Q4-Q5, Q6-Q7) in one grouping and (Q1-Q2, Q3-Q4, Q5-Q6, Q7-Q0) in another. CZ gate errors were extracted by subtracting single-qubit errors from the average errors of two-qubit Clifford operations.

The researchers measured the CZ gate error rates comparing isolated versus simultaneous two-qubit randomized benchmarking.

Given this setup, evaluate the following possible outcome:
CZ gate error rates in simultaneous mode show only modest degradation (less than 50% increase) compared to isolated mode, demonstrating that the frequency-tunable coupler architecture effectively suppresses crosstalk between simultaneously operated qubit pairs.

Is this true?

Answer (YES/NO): NO